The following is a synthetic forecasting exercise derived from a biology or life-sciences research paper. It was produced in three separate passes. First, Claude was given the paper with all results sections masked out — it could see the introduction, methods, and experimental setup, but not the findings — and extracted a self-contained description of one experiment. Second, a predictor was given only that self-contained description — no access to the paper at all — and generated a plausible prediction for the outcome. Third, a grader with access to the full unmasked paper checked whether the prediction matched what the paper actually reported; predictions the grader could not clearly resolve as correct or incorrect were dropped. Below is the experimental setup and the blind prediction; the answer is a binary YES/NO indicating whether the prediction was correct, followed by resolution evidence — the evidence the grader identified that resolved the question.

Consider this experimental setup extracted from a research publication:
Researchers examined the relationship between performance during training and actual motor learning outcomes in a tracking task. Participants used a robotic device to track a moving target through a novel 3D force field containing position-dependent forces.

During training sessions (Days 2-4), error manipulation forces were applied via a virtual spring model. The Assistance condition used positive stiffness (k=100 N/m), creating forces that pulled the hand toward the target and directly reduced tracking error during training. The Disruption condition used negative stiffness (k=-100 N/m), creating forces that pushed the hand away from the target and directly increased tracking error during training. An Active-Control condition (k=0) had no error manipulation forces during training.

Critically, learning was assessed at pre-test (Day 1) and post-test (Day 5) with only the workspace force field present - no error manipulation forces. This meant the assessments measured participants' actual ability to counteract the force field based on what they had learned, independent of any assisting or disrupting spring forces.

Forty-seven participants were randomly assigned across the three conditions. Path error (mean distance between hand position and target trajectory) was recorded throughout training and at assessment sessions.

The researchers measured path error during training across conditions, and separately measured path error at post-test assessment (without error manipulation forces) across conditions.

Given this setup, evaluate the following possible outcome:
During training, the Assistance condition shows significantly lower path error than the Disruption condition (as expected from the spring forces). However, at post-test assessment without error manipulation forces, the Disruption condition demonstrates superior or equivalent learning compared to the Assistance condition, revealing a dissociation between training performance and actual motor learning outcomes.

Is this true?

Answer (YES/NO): YES